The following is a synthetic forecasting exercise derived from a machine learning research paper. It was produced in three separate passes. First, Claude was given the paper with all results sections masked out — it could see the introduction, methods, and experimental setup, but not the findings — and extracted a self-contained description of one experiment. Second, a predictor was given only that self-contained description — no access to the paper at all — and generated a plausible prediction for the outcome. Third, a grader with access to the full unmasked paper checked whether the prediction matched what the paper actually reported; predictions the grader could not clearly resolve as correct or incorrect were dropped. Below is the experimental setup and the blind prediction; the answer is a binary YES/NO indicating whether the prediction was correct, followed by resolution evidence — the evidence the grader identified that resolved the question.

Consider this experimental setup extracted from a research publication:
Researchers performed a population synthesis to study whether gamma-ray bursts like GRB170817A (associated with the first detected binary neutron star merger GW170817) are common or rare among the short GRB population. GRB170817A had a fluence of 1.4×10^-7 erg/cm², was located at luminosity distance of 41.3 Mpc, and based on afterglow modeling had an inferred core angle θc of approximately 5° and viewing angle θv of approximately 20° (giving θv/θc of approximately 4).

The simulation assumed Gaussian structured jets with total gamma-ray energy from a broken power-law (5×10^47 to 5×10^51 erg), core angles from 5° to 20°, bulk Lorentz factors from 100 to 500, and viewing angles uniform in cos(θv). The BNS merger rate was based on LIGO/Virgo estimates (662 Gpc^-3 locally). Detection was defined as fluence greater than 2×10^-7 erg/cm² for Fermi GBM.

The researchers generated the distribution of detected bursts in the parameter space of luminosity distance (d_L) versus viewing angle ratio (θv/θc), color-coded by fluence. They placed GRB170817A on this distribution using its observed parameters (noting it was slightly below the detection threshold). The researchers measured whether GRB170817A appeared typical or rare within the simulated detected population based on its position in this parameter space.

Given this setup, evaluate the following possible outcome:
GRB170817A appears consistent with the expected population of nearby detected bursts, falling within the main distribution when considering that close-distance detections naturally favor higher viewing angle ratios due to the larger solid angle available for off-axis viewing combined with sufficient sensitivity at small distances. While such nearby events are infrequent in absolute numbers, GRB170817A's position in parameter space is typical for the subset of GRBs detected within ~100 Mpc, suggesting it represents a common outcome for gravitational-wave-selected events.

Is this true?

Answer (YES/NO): NO